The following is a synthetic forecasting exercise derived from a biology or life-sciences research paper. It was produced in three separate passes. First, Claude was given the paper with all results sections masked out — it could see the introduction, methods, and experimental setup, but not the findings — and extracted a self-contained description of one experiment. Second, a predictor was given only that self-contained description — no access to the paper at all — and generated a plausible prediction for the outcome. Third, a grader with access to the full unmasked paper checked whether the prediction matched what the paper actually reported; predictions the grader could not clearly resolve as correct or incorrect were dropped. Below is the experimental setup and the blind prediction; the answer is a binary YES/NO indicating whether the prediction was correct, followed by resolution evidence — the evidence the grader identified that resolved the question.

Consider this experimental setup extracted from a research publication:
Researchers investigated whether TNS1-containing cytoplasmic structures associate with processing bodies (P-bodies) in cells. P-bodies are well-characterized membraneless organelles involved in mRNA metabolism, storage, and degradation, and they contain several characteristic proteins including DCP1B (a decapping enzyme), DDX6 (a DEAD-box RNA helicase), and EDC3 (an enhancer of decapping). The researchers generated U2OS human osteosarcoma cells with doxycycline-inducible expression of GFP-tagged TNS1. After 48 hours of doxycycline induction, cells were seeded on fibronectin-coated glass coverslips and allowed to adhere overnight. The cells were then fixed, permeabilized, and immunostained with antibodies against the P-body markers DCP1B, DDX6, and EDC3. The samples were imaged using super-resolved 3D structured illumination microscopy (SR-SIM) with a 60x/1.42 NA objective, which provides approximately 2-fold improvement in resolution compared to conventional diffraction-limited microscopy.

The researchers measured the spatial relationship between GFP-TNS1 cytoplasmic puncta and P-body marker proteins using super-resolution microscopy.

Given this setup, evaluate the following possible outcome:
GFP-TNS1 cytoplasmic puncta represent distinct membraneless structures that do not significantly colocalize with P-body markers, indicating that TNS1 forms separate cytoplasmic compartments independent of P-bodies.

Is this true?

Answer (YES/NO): NO